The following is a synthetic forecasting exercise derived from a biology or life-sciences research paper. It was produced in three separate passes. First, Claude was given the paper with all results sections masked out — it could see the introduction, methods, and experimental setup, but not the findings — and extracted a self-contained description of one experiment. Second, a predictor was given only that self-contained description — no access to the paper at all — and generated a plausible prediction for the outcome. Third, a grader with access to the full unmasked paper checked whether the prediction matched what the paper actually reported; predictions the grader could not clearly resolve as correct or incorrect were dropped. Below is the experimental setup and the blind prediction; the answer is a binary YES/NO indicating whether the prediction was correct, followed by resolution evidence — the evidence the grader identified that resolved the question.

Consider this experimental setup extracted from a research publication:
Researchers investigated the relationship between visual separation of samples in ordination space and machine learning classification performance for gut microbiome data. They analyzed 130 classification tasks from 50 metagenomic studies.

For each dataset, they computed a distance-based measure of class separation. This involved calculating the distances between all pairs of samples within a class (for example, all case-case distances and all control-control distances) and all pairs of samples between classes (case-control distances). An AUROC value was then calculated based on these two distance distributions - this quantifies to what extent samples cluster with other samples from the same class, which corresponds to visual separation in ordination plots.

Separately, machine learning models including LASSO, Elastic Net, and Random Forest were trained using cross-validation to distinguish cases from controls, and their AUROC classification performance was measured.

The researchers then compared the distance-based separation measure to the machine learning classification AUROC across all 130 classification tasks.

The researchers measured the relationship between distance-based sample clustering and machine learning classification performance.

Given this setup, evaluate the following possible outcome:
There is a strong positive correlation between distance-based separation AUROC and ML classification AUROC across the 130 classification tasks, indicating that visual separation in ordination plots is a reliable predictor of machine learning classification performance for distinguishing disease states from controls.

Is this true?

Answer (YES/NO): NO